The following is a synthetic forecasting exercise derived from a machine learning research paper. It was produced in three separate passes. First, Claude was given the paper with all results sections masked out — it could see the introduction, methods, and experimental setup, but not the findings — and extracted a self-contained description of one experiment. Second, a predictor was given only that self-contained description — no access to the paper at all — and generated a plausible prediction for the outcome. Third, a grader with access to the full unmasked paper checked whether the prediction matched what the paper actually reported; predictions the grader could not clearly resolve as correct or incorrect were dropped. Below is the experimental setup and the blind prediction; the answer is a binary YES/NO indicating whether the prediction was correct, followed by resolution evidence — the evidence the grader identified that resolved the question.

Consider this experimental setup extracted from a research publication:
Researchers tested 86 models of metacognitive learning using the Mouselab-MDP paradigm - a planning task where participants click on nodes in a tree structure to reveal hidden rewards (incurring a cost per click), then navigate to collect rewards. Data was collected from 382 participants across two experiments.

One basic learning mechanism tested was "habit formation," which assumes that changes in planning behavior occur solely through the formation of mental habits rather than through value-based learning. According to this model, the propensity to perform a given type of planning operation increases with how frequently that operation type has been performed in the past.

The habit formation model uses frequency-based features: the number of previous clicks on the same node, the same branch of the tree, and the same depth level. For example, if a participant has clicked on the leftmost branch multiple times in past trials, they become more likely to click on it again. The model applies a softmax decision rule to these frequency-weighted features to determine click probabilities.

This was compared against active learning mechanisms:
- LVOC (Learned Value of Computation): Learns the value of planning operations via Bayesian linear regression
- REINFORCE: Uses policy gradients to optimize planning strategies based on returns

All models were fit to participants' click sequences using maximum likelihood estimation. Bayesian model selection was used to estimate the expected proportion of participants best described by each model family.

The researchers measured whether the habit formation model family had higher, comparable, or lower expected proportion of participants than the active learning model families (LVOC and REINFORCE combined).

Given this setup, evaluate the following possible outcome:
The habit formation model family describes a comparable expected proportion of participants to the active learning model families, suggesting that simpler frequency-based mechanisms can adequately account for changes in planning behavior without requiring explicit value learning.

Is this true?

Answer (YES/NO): NO